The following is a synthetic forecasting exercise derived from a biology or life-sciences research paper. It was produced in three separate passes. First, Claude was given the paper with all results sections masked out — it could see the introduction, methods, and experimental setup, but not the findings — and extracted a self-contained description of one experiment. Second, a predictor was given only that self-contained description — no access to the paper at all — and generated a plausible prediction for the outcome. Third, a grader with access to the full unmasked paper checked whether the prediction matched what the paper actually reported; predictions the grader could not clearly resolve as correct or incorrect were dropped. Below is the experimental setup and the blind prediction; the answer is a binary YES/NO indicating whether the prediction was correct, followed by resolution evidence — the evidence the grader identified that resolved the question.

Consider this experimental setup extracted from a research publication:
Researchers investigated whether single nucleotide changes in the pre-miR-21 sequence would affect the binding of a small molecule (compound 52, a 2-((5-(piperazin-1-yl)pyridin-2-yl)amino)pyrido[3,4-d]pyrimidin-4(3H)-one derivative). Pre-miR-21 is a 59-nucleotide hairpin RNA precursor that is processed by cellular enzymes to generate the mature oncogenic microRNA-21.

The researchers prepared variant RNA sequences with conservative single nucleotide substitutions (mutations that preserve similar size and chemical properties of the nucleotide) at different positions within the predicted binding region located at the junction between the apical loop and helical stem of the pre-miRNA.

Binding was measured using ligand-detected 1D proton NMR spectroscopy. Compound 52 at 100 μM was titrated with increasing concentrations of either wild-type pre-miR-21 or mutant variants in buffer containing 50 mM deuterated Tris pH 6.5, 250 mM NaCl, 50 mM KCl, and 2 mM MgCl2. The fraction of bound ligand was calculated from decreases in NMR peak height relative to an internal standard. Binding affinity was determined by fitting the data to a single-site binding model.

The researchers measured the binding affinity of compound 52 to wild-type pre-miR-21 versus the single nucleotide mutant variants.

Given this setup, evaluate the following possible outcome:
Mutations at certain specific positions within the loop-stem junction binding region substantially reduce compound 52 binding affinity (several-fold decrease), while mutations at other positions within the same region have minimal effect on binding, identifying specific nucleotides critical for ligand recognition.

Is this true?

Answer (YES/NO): NO